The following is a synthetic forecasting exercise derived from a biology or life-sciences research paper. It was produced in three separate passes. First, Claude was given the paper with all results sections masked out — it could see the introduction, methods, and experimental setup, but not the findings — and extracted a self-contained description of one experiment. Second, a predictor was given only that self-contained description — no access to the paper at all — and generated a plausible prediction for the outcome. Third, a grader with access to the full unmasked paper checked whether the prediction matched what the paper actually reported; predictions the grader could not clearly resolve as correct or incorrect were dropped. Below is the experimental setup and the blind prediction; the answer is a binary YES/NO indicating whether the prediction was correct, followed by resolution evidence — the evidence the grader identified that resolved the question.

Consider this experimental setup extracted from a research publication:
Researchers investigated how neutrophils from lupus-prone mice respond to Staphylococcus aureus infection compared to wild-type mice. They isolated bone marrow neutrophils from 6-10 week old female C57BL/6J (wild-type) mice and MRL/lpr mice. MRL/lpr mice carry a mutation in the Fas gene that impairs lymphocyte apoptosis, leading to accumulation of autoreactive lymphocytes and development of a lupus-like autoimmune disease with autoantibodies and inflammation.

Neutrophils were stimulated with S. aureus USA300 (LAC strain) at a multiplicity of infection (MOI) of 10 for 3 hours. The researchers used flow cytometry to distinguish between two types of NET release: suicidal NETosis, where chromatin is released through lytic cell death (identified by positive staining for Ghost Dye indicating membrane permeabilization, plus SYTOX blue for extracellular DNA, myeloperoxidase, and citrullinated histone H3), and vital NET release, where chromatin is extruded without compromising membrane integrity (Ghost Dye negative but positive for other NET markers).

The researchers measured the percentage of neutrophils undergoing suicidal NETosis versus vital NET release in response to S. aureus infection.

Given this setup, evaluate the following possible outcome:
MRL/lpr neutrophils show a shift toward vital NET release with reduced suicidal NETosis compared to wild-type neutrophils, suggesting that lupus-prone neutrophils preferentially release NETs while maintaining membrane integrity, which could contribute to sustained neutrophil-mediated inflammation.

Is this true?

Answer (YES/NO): YES